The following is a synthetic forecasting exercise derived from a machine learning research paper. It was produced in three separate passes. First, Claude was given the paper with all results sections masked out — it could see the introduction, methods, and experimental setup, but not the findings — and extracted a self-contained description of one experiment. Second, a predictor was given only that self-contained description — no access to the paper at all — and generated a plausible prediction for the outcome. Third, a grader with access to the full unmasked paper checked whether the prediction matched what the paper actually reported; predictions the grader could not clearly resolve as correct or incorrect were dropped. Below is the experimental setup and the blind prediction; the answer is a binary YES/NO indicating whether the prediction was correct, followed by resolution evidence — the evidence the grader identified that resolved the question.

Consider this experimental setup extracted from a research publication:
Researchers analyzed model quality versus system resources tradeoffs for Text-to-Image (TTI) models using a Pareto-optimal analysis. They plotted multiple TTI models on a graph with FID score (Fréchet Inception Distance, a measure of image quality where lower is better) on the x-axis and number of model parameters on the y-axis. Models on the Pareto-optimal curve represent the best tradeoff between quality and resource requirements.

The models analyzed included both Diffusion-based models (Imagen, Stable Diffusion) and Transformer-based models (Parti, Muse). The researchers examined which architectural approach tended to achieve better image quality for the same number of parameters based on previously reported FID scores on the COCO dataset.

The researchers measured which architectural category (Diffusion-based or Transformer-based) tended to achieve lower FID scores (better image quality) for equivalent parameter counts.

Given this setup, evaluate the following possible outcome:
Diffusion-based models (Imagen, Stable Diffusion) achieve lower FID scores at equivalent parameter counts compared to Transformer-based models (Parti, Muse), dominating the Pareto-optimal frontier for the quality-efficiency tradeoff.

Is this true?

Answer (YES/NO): NO